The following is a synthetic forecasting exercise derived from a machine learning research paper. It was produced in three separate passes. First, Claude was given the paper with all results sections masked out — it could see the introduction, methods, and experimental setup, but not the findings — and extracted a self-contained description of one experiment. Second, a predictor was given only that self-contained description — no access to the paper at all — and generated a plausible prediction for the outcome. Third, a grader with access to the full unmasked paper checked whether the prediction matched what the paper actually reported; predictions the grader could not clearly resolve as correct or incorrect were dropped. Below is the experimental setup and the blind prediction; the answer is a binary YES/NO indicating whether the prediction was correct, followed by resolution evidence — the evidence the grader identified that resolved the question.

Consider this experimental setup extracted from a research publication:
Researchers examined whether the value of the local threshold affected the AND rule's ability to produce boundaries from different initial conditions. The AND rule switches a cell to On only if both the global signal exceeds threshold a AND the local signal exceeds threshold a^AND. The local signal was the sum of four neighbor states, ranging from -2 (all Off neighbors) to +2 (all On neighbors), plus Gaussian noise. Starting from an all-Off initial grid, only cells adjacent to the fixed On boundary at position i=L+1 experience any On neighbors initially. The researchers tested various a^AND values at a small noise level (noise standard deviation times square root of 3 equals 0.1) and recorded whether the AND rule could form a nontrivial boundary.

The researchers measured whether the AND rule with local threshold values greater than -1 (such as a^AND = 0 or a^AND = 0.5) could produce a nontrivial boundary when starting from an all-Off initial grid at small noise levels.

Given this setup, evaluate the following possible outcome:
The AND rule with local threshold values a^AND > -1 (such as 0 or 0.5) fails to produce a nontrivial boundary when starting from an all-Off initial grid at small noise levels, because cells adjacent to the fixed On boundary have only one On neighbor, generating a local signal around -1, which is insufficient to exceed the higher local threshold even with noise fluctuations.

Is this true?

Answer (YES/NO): YES